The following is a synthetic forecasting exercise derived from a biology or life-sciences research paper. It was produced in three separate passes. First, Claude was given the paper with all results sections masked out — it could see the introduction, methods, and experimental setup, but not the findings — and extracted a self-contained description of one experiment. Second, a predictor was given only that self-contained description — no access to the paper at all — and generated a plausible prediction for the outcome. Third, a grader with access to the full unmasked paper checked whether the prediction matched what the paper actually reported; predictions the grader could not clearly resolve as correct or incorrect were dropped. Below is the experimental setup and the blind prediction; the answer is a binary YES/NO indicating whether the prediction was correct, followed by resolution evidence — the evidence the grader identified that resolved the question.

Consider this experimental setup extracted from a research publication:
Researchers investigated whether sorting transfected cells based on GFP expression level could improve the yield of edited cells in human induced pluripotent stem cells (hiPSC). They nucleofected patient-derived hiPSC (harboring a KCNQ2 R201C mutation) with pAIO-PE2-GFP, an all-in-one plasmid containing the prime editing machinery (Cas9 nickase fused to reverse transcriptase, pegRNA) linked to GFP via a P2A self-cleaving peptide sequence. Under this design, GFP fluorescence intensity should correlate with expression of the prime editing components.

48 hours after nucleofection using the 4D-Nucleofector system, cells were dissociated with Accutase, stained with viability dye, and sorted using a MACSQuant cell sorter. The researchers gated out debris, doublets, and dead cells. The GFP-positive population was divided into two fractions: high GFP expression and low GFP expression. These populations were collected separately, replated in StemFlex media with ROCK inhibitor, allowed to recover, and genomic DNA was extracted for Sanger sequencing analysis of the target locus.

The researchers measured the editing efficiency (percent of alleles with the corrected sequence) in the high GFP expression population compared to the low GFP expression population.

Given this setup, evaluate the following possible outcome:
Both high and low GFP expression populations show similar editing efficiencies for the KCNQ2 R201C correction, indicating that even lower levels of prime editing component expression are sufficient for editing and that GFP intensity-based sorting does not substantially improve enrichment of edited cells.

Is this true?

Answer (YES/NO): NO